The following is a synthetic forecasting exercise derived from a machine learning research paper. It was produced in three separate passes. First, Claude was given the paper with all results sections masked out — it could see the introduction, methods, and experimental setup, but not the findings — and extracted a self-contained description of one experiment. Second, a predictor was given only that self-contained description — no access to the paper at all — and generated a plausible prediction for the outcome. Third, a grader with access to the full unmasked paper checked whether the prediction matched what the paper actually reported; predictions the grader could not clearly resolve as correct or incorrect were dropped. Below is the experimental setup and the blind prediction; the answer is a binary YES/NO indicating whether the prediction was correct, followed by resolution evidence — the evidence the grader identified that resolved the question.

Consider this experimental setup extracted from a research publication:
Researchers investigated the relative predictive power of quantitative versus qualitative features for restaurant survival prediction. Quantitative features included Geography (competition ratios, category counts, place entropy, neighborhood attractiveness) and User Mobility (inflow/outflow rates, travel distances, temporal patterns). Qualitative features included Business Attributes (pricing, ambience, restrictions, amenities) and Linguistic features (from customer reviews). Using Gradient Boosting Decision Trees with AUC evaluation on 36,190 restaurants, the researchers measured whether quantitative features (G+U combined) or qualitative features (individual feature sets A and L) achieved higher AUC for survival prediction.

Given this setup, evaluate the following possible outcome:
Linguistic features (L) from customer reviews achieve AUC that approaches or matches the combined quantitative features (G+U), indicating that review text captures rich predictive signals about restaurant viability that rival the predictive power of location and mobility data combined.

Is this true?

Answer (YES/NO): NO